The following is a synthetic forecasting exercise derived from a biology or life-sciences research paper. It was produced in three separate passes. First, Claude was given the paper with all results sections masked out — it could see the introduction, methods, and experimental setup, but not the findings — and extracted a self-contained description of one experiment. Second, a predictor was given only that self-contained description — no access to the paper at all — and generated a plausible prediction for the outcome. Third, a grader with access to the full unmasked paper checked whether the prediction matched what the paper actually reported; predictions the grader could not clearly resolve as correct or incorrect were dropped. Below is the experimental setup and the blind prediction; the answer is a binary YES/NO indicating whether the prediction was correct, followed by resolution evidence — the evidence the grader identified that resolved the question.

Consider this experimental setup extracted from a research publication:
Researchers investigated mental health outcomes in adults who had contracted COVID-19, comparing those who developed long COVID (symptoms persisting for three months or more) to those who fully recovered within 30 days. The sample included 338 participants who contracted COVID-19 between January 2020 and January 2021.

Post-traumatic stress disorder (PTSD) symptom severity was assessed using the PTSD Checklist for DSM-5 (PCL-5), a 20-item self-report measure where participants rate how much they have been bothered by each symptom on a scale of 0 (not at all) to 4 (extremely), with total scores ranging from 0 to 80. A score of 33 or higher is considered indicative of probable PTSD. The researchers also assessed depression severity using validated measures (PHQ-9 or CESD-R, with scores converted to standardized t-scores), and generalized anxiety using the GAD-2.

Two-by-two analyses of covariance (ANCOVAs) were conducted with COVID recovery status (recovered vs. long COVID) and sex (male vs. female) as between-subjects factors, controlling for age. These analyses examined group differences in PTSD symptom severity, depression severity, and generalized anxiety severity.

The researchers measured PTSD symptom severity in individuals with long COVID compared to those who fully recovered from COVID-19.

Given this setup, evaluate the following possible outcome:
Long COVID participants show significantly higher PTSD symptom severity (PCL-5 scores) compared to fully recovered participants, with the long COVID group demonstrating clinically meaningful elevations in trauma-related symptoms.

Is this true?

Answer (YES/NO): YES